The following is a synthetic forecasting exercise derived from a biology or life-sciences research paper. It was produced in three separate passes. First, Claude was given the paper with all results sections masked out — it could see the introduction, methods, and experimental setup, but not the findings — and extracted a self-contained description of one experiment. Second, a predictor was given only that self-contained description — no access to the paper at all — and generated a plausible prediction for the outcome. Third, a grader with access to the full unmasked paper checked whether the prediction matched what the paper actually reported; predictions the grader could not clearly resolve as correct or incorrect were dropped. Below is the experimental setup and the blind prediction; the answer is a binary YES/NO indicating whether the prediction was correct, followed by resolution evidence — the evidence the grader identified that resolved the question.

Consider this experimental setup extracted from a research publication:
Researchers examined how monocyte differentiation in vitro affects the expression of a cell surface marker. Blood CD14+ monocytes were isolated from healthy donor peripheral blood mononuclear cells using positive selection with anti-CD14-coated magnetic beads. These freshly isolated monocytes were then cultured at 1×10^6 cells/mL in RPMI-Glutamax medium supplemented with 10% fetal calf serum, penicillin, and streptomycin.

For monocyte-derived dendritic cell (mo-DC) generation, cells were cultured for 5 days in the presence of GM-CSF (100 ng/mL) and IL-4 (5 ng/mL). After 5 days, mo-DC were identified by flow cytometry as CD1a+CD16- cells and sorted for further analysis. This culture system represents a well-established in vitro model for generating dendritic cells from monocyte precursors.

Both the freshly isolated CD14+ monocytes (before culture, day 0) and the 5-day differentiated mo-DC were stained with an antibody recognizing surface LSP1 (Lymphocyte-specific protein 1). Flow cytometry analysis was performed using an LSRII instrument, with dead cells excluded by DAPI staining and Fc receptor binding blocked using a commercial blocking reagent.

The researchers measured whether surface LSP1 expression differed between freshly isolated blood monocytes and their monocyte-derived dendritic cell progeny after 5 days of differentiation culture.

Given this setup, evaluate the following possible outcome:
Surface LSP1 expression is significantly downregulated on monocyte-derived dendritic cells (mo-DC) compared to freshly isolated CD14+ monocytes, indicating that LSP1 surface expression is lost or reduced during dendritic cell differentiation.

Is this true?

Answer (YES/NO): NO